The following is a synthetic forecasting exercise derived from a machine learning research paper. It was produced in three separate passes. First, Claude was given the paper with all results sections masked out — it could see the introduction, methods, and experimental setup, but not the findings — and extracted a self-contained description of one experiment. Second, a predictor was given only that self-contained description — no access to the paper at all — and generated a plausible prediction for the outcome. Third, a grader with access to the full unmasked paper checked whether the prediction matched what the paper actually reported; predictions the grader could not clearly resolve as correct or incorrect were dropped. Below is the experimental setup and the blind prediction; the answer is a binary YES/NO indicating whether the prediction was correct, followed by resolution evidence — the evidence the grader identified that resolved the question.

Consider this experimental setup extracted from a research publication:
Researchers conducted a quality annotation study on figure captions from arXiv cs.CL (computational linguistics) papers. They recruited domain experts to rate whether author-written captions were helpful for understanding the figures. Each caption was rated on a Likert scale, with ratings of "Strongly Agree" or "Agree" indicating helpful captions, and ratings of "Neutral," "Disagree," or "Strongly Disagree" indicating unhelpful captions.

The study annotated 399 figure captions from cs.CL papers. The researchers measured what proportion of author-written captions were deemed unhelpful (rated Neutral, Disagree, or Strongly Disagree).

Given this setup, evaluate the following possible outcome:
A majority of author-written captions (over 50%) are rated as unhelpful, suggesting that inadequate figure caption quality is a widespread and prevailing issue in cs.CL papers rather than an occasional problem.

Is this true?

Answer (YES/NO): YES